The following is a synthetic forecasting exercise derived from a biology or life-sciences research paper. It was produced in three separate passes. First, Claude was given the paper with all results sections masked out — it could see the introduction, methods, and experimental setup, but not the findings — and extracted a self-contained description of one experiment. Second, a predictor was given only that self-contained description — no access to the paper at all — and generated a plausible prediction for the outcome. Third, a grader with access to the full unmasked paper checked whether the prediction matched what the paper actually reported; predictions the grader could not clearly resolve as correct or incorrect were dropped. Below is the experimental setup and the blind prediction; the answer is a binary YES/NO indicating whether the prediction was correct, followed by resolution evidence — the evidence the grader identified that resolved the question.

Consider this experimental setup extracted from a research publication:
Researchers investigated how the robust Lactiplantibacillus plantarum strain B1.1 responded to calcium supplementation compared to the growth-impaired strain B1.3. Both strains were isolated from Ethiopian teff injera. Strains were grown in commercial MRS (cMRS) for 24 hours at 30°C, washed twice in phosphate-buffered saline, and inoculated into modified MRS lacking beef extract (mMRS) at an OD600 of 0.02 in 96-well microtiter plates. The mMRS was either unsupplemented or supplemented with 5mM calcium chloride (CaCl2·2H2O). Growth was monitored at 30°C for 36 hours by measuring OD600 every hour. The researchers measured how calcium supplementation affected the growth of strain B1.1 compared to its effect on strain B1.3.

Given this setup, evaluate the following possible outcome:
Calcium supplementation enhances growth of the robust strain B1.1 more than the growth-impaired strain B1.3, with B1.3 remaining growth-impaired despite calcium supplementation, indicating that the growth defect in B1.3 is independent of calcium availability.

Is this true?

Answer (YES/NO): NO